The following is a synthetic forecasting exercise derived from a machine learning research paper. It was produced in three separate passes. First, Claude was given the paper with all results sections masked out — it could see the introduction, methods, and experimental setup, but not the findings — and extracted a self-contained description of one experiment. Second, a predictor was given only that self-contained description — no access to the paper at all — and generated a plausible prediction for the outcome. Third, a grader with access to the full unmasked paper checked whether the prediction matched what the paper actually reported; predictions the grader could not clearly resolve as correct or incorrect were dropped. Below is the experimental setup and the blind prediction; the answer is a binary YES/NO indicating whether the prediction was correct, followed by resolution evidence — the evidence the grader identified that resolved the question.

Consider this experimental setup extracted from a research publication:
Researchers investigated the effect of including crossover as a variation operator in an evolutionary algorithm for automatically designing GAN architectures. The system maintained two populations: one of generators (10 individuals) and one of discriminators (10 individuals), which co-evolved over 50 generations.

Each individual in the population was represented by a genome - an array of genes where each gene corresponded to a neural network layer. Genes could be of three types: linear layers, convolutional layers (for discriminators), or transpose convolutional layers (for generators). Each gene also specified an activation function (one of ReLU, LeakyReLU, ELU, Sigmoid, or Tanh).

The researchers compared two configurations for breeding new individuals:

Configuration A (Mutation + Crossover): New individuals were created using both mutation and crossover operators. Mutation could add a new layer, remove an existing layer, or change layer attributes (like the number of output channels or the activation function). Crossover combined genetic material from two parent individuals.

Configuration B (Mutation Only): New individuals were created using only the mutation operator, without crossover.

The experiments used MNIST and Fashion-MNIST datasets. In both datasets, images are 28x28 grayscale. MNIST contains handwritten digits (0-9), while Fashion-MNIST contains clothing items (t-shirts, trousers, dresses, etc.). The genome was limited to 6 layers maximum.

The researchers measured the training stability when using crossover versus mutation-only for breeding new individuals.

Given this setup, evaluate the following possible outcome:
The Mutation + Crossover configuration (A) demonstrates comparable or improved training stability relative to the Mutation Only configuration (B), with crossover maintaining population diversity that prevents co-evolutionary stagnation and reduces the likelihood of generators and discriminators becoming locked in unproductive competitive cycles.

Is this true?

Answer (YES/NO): NO